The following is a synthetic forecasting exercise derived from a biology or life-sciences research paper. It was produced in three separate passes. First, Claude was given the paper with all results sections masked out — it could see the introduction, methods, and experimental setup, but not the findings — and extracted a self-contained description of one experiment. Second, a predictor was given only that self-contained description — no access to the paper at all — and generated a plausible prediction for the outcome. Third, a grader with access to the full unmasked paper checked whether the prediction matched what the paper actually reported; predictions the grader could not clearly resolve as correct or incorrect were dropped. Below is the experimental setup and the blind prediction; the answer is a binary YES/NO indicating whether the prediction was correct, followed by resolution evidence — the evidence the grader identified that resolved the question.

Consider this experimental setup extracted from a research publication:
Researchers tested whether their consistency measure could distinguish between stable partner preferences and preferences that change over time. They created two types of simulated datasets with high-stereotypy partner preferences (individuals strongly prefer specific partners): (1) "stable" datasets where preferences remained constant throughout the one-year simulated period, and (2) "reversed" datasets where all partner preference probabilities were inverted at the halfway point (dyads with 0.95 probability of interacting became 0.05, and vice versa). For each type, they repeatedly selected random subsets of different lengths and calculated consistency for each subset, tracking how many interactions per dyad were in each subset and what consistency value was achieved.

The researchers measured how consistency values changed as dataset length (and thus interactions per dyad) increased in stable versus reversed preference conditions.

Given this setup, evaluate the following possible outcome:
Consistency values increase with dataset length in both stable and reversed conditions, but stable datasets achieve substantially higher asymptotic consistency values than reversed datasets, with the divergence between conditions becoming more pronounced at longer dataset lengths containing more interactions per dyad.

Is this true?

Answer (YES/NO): NO